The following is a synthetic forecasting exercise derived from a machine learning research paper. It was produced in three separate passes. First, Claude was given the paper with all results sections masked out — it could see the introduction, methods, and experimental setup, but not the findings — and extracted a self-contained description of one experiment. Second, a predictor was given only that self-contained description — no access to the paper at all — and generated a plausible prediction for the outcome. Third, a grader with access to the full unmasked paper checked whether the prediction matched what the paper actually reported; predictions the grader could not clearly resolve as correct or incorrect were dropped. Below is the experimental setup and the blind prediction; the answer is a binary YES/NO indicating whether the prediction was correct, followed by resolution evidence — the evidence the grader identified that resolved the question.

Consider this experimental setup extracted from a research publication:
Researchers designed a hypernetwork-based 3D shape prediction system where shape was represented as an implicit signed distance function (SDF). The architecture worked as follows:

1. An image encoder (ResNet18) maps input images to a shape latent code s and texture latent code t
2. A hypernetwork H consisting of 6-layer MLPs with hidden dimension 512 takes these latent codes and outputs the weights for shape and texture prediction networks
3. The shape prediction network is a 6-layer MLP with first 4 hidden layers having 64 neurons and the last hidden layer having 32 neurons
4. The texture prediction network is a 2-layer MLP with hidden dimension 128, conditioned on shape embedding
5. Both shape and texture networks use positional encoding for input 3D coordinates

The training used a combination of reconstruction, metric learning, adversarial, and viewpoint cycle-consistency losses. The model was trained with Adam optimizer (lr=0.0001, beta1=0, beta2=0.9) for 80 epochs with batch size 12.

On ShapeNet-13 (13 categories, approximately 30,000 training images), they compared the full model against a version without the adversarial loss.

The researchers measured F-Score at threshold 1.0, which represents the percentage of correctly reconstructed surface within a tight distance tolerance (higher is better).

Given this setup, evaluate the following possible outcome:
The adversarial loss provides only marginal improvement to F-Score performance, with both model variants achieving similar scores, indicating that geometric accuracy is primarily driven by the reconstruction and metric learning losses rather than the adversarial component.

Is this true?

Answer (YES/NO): NO